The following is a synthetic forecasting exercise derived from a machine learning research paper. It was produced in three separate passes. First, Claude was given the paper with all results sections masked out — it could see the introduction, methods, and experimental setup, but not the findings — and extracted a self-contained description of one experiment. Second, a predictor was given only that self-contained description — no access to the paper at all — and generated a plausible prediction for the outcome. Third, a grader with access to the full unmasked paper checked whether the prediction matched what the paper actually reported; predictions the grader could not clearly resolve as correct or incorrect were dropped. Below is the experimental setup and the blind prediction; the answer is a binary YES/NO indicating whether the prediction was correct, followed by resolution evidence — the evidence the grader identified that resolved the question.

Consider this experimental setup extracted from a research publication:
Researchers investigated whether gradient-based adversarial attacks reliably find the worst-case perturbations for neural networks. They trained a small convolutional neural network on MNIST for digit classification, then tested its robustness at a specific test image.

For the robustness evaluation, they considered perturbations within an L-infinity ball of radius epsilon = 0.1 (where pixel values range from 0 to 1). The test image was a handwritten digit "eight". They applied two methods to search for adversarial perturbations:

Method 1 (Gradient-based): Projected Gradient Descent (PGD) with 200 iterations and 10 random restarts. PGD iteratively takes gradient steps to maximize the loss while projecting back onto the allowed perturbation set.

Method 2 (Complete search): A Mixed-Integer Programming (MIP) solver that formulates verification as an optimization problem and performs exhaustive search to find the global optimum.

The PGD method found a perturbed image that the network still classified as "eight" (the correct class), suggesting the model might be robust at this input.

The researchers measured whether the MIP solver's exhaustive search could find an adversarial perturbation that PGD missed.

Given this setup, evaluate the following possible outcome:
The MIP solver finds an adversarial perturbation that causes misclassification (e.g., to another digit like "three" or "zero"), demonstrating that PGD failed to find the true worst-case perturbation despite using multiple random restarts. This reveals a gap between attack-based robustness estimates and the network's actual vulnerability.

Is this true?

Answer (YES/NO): YES